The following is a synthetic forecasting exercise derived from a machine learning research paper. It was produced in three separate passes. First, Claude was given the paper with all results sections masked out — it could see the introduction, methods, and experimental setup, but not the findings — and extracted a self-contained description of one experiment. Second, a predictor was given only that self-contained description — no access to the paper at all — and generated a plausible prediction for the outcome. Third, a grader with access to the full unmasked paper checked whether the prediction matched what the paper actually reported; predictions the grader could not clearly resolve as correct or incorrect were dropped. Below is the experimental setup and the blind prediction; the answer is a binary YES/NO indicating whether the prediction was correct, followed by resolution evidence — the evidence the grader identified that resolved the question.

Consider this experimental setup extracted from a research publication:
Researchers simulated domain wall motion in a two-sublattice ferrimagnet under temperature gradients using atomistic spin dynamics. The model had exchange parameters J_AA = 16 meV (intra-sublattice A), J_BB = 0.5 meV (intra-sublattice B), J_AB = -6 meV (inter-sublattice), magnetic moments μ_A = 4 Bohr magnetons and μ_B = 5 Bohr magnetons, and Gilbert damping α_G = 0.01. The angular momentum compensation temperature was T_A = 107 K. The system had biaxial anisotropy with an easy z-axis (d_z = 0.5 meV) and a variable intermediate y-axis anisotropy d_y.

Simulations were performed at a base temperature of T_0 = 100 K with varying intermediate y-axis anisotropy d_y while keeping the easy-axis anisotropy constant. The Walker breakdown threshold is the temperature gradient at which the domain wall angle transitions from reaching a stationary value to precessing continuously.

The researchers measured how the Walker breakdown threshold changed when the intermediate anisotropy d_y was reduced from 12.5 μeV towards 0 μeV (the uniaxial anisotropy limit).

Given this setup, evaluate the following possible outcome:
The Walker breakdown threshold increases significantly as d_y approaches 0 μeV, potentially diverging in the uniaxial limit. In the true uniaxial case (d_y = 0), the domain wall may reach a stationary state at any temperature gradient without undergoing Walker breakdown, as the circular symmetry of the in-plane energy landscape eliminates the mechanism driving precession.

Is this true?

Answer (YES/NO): NO